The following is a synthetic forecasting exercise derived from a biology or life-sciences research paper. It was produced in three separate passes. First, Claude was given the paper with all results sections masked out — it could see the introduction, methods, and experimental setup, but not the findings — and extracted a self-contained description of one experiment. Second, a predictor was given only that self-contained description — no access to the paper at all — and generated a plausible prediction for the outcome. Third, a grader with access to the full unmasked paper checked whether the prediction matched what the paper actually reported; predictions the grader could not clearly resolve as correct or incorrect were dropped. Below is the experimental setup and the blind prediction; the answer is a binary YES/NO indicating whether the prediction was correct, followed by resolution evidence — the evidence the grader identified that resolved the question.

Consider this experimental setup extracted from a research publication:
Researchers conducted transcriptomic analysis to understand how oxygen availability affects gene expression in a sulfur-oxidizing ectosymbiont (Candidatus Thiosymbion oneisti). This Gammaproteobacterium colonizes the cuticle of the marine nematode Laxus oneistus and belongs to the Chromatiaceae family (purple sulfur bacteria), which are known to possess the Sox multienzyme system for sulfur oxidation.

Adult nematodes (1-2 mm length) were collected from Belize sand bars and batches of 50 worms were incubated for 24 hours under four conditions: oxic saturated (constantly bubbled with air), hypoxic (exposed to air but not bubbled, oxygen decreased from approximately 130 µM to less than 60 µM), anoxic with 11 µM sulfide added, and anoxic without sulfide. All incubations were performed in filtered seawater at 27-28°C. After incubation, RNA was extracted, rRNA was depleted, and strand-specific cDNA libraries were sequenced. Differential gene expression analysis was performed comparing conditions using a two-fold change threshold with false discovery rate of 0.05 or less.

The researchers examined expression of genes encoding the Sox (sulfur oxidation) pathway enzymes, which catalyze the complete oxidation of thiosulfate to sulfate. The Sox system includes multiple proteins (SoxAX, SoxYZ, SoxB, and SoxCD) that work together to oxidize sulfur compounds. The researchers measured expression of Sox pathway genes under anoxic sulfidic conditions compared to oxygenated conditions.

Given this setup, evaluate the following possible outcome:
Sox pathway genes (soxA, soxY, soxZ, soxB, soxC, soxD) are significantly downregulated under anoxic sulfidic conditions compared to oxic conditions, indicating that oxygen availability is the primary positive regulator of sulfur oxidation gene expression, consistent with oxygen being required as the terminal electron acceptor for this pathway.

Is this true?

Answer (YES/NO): NO